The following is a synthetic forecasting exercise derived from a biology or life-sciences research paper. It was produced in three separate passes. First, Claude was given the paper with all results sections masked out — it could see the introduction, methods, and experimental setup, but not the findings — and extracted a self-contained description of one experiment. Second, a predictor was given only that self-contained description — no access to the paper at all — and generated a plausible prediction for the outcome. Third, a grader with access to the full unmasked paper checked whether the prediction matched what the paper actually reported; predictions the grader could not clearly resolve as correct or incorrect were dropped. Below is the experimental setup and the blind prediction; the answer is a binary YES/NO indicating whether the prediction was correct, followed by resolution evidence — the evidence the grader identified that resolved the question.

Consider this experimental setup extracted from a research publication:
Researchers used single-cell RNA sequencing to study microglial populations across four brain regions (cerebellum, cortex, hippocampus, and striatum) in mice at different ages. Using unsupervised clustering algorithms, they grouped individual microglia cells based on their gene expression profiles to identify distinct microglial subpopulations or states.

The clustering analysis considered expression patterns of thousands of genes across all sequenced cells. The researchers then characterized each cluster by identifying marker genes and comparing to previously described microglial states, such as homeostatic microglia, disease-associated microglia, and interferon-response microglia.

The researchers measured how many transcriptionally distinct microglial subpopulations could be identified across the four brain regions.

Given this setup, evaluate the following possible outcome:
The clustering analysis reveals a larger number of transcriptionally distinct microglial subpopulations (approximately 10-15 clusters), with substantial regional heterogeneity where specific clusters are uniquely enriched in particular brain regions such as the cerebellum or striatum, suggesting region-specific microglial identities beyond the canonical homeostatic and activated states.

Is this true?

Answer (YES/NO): NO